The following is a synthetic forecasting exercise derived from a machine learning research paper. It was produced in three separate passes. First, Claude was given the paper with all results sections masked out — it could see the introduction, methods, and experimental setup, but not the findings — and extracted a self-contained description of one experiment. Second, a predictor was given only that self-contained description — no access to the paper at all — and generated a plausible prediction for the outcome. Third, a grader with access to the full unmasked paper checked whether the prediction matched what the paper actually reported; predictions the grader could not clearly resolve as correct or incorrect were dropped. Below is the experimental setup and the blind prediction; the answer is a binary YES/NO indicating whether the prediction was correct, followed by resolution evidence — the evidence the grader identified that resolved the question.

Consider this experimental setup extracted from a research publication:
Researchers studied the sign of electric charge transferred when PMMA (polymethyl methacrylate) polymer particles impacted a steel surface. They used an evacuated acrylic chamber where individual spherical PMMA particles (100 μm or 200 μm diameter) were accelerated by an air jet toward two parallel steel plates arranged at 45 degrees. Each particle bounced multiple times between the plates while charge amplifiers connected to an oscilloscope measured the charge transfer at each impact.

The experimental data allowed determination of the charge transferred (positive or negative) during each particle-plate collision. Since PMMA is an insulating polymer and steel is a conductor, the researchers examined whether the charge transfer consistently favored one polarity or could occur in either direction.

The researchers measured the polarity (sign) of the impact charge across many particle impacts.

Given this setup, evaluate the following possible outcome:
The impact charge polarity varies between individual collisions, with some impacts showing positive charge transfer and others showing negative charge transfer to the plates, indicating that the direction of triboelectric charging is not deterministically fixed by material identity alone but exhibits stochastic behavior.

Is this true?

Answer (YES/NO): YES